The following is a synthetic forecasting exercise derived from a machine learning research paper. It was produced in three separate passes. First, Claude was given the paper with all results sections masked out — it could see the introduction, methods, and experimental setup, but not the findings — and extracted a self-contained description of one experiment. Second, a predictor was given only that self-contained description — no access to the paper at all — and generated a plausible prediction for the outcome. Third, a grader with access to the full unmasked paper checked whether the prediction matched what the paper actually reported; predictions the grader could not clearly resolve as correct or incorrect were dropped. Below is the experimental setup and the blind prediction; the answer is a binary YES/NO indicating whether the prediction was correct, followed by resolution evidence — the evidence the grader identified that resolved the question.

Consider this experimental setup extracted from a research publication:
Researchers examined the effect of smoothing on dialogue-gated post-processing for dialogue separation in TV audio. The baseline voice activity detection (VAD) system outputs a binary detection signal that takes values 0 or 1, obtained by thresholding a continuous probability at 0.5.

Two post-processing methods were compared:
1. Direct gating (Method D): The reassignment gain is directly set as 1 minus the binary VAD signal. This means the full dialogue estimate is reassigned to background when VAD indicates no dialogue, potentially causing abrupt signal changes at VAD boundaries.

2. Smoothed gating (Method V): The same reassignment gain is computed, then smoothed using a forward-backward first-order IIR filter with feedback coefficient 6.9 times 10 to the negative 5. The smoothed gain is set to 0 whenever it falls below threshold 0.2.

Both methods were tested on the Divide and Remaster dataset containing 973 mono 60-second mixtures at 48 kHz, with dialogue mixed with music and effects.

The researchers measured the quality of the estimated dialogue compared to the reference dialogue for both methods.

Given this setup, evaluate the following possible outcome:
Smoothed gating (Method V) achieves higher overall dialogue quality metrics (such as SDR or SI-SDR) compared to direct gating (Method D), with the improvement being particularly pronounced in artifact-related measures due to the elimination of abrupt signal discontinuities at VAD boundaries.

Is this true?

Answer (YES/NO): NO